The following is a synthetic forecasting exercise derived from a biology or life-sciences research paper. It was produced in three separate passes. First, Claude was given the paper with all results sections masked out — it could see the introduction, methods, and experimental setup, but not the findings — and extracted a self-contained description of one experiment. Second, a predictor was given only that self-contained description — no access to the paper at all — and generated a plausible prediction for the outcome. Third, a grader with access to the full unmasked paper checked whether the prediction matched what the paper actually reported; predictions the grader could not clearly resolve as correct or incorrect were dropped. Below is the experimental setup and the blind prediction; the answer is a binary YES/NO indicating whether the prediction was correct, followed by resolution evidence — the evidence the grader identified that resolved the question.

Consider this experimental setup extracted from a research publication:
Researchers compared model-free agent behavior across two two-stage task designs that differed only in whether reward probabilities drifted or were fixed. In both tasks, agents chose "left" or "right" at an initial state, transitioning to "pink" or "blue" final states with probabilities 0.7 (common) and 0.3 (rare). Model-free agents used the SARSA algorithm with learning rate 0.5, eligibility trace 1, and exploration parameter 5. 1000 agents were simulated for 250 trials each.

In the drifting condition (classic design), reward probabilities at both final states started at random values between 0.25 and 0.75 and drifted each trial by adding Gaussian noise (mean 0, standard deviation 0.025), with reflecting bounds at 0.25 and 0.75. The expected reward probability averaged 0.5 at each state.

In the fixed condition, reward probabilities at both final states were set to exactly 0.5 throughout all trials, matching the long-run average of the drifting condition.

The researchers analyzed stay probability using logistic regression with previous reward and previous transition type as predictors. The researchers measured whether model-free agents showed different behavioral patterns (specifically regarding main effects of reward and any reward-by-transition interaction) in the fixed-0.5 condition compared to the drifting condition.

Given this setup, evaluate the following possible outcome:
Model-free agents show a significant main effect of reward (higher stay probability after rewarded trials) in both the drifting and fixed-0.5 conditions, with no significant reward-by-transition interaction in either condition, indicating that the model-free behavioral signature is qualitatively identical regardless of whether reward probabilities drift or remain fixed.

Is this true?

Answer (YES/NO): YES